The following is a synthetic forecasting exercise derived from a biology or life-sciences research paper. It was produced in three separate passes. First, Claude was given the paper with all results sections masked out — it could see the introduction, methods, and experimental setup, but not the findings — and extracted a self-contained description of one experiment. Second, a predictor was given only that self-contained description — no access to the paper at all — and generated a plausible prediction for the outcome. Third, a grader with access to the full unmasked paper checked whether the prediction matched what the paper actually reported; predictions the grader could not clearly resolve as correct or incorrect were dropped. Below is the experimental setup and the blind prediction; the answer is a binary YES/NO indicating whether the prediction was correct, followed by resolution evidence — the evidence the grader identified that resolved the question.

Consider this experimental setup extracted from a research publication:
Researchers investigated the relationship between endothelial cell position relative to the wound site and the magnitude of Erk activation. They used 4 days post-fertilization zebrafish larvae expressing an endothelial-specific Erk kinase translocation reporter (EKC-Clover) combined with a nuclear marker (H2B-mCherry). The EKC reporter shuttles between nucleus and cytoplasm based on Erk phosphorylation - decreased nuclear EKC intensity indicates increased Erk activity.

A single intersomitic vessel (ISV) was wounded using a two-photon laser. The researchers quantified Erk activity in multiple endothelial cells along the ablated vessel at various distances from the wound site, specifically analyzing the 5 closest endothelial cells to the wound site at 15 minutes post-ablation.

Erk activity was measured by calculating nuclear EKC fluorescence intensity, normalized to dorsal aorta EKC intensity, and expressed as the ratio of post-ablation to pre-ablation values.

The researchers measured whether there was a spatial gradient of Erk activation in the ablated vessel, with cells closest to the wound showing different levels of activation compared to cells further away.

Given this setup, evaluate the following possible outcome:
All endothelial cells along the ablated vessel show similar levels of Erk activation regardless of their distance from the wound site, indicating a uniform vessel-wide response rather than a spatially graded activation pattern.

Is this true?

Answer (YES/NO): NO